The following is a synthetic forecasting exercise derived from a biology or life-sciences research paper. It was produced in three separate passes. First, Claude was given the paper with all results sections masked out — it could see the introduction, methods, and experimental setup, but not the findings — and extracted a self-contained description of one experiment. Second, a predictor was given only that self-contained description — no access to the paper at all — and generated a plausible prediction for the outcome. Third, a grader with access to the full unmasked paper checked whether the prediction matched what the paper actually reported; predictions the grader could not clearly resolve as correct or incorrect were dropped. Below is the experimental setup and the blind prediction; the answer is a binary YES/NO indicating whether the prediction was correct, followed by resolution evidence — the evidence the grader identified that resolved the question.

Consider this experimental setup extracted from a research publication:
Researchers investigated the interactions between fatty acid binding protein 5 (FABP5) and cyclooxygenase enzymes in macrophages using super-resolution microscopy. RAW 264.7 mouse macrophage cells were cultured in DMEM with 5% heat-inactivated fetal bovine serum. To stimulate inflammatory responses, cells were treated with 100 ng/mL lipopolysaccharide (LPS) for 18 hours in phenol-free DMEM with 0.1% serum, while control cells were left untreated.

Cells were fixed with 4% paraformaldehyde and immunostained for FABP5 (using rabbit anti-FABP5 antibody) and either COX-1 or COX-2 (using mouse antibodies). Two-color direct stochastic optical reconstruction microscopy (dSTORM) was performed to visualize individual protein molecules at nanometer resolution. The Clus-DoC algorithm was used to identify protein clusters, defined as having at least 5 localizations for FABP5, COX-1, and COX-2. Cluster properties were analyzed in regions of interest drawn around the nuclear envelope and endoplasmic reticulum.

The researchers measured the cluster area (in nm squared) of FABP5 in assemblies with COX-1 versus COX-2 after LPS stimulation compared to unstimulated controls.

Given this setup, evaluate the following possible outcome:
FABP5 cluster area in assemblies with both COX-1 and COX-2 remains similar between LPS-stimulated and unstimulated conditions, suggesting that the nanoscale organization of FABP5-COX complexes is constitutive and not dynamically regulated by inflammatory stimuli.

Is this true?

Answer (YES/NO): NO